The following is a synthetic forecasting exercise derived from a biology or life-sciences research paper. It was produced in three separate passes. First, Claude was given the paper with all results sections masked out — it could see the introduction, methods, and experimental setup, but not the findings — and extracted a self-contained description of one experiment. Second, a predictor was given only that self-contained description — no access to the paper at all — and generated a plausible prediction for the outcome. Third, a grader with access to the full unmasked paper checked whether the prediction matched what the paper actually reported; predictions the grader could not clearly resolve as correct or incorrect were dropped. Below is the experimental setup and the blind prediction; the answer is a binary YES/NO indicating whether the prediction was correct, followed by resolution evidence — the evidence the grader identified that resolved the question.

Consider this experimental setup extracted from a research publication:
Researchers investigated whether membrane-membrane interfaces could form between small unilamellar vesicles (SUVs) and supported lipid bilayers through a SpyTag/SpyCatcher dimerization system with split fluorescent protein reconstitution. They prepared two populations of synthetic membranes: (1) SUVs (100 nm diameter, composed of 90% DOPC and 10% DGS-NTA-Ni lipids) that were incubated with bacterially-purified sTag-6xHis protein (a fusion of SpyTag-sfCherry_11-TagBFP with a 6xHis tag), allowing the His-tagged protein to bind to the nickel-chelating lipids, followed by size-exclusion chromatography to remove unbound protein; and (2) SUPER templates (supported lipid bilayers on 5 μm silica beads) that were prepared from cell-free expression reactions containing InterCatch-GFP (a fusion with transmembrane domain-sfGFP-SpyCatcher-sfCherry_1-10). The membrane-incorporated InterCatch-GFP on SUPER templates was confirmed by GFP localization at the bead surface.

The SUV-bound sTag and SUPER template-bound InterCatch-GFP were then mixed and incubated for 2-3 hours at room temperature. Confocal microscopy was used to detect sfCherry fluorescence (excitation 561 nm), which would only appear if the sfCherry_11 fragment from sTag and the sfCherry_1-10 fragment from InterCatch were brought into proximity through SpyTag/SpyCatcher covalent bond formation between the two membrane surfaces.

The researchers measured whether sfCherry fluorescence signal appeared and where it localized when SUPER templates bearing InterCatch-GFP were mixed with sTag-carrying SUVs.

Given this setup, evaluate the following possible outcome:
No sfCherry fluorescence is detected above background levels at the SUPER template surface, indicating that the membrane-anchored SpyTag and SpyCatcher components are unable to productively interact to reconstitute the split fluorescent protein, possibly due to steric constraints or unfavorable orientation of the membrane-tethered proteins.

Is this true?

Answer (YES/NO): NO